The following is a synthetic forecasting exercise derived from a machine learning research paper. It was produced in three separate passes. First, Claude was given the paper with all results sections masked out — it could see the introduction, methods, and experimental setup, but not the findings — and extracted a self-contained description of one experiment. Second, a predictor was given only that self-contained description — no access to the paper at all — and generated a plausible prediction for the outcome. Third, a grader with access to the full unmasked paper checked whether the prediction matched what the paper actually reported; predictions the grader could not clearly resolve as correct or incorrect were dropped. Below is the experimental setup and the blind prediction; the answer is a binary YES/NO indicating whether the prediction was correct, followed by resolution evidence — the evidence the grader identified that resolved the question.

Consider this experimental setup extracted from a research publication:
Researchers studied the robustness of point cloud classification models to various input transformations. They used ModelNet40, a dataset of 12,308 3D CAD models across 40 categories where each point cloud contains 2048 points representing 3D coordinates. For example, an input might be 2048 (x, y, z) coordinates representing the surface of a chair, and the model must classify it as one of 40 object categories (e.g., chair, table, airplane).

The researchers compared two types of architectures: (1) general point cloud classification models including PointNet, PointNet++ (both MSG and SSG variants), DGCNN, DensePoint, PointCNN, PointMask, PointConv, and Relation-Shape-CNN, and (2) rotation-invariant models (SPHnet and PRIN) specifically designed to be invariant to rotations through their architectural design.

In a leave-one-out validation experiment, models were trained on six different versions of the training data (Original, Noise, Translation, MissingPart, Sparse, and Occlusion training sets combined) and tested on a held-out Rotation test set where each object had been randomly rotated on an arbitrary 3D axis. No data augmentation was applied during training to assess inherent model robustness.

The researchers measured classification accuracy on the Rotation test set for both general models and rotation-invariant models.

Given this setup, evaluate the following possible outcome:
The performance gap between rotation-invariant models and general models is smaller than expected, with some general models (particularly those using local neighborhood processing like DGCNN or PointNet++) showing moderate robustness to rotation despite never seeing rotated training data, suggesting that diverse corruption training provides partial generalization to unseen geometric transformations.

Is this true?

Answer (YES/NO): NO